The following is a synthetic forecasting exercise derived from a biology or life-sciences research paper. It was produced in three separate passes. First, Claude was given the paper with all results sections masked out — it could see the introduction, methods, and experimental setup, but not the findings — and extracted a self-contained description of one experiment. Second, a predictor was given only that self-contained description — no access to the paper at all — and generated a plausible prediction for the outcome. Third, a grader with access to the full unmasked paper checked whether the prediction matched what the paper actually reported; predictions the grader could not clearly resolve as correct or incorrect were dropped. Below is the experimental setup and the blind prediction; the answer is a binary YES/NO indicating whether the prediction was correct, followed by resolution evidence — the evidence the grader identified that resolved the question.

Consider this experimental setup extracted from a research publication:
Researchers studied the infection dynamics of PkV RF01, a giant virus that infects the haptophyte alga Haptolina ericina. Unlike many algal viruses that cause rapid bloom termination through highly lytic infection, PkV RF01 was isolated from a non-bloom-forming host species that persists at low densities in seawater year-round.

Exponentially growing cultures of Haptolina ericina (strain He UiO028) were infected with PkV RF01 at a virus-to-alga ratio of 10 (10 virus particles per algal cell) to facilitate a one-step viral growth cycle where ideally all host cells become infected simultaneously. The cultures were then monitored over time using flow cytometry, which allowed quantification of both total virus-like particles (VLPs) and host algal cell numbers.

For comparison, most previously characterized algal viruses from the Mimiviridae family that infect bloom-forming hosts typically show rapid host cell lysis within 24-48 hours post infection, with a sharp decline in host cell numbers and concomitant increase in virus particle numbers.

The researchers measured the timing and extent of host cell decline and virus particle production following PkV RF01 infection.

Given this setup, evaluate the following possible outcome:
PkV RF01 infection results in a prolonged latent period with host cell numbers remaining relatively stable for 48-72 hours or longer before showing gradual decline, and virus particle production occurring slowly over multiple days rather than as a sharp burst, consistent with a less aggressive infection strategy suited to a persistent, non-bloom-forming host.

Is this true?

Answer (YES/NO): NO